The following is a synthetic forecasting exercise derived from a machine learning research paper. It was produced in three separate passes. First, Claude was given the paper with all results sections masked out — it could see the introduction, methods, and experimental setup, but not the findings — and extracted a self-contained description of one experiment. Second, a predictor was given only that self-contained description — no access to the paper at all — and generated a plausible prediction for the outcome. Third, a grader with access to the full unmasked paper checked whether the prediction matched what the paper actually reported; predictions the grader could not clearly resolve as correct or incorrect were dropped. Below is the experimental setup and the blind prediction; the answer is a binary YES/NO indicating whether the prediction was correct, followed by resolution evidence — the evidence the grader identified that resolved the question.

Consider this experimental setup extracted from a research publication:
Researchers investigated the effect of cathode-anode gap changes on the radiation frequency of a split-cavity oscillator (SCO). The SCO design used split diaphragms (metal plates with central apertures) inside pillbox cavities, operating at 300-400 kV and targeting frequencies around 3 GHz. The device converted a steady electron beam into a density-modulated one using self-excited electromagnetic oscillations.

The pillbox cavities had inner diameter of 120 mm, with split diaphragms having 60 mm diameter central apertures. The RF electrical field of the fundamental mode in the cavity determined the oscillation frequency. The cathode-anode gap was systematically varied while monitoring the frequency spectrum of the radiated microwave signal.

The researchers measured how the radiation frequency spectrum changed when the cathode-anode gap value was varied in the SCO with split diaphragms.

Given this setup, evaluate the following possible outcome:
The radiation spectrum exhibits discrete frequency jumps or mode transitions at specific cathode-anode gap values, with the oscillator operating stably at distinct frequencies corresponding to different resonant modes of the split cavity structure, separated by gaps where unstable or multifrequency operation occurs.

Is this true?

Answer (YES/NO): NO